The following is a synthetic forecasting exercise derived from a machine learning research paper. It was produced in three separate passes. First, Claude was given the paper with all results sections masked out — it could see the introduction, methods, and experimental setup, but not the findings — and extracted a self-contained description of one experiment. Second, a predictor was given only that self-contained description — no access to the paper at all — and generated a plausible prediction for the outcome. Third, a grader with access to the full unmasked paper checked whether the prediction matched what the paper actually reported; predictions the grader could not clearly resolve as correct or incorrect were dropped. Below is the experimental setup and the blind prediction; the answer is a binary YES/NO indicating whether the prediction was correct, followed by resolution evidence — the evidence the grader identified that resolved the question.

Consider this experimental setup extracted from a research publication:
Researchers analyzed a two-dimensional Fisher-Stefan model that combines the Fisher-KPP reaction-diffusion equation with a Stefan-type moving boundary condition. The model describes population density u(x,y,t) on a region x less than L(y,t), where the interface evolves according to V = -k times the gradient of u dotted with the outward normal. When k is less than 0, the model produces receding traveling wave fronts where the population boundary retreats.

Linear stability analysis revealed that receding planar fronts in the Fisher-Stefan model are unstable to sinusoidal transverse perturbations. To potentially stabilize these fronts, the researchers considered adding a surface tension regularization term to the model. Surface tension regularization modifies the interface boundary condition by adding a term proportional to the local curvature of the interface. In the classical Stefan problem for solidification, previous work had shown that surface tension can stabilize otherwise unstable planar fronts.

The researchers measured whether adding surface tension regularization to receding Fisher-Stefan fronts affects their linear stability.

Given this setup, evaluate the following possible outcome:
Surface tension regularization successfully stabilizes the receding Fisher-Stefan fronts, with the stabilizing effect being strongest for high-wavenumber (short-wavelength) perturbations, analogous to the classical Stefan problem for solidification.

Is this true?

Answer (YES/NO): YES